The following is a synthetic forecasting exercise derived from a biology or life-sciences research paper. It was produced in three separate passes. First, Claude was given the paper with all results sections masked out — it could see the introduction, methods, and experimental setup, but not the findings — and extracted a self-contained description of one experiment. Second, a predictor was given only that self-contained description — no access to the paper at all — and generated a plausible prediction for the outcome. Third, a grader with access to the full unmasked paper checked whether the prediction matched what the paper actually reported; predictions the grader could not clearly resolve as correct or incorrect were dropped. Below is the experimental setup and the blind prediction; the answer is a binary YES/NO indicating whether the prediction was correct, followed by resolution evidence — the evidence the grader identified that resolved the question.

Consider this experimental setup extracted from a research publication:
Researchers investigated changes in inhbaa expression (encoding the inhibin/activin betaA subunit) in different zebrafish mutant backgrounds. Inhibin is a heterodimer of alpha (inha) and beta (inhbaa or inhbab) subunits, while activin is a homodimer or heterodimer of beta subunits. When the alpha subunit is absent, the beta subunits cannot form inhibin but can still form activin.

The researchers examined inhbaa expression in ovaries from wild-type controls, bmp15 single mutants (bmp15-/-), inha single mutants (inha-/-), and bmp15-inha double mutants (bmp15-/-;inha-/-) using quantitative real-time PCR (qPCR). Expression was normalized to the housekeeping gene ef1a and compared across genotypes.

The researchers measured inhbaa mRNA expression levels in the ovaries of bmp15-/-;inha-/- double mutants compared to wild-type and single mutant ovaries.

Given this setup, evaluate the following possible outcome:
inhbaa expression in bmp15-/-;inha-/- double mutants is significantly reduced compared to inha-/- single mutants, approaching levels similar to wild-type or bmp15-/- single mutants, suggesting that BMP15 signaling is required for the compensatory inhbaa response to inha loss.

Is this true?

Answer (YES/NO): NO